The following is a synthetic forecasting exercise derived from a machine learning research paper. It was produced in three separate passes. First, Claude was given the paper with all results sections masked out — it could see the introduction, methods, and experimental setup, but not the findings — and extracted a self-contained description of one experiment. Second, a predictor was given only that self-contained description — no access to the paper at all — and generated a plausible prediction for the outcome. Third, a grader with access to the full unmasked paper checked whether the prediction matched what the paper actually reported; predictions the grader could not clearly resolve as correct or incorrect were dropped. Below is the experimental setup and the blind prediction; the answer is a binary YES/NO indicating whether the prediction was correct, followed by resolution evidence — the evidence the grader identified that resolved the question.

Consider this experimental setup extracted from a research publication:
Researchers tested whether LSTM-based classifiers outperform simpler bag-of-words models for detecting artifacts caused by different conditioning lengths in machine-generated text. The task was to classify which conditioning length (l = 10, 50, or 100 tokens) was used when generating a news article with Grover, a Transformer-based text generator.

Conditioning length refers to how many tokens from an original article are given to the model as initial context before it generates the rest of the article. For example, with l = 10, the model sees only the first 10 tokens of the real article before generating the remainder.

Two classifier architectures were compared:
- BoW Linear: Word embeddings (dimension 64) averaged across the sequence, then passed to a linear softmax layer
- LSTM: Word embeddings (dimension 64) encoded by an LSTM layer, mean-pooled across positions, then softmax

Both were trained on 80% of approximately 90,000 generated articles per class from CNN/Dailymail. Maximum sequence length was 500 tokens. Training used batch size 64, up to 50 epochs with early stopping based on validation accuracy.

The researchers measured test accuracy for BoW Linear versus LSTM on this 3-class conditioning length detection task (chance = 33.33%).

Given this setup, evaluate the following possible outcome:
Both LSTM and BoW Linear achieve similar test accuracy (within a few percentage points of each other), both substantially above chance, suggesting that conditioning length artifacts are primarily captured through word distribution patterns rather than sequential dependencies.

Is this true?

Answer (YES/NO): YES